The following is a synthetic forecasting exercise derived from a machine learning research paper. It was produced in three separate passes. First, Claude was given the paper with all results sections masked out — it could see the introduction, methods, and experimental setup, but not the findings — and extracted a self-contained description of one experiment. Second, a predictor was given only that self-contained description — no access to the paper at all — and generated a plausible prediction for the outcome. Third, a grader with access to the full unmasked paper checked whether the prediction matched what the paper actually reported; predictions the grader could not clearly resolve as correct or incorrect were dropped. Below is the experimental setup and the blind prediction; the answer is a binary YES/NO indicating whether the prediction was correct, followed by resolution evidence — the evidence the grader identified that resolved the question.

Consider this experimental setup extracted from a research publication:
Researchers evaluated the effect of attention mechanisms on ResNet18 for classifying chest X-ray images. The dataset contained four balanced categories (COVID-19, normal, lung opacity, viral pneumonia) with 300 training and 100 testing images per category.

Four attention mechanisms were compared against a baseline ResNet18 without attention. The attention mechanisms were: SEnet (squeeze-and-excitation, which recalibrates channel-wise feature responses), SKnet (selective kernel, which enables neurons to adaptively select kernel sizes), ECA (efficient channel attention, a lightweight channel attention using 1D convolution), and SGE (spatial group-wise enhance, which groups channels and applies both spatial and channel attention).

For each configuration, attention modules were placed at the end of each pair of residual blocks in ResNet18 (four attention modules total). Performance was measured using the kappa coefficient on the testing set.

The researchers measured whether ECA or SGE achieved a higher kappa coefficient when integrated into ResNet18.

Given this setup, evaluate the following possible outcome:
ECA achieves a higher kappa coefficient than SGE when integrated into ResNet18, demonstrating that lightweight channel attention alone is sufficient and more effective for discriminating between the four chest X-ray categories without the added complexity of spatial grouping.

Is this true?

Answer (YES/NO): NO